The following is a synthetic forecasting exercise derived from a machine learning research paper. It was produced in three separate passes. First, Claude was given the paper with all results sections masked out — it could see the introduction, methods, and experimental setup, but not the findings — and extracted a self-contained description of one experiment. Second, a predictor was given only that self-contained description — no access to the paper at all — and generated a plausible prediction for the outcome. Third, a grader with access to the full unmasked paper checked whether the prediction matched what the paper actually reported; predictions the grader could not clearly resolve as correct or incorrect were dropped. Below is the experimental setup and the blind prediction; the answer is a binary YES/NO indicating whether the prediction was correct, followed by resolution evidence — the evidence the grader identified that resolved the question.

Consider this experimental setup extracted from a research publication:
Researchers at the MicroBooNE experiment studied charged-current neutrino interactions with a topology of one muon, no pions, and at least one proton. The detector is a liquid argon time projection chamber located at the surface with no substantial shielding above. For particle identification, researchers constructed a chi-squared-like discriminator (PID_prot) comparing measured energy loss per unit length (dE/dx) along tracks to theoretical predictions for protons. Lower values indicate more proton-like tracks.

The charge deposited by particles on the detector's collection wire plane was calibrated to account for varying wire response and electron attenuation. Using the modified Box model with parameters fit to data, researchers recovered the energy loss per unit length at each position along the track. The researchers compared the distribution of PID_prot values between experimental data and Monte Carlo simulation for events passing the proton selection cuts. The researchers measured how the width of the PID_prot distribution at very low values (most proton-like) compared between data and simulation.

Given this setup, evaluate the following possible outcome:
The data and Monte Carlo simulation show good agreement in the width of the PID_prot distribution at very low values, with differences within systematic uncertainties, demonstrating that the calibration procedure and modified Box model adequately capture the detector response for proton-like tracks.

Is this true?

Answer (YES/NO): NO